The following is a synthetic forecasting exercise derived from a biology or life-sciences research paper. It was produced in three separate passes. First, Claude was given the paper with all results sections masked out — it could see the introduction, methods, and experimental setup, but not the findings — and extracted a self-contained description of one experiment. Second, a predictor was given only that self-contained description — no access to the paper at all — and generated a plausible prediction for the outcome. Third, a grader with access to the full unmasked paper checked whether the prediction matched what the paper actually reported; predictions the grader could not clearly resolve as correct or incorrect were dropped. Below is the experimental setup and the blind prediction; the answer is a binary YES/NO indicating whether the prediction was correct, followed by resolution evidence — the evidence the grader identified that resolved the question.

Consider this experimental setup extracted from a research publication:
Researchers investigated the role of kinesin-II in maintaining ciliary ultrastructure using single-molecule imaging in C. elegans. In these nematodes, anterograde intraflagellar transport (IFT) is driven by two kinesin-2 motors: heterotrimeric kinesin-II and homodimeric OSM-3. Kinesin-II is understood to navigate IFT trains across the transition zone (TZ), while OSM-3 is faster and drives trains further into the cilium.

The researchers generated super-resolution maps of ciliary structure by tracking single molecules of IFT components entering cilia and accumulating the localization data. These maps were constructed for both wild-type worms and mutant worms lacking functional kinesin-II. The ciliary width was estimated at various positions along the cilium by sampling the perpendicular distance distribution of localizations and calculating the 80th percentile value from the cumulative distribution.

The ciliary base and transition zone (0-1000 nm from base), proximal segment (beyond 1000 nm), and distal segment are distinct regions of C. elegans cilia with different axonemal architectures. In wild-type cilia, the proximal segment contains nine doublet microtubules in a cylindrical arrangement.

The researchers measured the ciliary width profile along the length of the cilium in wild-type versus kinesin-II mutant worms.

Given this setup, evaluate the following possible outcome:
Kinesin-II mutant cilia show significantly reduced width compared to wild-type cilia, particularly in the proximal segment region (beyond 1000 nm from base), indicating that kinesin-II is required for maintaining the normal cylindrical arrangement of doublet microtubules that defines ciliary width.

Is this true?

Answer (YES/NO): YES